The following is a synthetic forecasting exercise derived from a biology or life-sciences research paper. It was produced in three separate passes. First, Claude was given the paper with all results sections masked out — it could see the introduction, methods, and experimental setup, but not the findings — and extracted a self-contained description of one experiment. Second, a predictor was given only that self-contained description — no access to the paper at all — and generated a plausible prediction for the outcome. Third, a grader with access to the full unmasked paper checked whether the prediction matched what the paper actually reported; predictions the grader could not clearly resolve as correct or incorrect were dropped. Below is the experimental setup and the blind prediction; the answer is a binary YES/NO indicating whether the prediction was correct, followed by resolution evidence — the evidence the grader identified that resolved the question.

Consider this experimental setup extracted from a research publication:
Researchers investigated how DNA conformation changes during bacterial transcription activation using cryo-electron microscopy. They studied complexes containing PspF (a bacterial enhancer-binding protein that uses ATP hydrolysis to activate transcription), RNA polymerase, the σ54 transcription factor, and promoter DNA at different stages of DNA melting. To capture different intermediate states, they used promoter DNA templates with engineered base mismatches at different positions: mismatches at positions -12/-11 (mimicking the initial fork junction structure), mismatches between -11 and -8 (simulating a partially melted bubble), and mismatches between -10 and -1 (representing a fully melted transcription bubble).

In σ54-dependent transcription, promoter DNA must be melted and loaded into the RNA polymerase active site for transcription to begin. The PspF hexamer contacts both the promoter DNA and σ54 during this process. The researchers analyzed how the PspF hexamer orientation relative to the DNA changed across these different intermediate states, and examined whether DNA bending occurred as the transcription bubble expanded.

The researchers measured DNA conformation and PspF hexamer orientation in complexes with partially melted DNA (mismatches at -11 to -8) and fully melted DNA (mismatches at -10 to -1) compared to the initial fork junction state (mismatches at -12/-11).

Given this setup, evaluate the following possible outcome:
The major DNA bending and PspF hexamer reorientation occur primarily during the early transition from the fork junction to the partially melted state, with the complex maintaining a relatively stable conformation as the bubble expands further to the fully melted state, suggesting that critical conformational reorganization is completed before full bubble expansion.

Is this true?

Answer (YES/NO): NO